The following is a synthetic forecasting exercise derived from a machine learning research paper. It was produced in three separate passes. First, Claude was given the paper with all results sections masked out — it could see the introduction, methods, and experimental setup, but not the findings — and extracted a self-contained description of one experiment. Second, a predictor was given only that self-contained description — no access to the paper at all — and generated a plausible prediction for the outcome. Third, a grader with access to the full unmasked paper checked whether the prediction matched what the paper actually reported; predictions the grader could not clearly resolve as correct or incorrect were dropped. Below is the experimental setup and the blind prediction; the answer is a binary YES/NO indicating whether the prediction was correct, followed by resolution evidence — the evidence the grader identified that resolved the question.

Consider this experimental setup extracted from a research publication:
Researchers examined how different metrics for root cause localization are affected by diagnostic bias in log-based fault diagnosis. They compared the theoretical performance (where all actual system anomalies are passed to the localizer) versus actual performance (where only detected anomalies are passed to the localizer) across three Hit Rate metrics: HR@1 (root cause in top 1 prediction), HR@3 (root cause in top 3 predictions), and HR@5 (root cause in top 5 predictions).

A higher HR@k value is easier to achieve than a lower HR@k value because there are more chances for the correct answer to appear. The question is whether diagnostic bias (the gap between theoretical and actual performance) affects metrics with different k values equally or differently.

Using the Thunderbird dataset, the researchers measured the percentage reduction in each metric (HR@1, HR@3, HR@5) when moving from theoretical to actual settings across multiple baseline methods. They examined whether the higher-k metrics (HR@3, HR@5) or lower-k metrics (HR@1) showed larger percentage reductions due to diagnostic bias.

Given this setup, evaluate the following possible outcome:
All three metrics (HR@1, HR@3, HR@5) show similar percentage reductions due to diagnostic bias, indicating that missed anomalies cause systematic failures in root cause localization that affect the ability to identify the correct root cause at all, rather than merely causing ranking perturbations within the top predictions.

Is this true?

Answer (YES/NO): NO